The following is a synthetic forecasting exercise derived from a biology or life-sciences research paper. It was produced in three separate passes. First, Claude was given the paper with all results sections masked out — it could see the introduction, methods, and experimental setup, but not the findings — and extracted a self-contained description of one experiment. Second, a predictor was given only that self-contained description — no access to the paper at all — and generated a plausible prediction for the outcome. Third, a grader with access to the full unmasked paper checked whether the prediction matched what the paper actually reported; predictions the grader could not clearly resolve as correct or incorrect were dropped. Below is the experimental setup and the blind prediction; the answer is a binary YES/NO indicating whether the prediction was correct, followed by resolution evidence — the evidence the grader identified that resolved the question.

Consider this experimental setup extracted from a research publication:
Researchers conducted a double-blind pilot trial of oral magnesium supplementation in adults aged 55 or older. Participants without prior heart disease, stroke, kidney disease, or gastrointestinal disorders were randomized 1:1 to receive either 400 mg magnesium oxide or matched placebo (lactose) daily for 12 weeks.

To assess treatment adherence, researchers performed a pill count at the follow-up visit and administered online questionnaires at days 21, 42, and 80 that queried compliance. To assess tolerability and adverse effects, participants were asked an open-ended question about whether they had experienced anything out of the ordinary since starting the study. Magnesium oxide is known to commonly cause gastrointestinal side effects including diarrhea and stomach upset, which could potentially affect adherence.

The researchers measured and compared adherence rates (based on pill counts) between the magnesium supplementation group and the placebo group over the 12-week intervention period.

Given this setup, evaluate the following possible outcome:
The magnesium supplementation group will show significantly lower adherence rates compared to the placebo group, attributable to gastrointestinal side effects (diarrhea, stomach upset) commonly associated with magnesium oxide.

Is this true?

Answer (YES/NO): NO